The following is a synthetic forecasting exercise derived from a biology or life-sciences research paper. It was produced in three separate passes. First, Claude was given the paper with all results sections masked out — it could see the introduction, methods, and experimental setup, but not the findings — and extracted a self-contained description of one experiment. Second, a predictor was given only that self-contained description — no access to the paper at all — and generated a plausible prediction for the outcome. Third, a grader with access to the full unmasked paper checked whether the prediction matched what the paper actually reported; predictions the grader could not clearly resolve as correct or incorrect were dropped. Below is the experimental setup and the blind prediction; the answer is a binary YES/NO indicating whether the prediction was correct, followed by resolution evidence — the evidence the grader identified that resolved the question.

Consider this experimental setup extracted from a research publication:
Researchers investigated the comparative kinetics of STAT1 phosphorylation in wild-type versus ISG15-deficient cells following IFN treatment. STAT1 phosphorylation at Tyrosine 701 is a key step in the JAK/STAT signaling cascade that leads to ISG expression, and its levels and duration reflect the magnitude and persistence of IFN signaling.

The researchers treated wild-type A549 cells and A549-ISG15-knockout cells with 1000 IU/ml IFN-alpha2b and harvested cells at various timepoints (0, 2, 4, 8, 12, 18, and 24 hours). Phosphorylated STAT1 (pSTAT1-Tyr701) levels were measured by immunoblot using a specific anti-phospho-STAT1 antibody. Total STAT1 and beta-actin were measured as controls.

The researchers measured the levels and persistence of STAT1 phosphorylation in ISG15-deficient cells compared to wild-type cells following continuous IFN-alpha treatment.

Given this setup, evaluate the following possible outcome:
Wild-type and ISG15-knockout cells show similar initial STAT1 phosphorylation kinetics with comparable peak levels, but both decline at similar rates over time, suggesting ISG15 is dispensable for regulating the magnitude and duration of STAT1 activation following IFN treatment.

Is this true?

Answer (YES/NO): NO